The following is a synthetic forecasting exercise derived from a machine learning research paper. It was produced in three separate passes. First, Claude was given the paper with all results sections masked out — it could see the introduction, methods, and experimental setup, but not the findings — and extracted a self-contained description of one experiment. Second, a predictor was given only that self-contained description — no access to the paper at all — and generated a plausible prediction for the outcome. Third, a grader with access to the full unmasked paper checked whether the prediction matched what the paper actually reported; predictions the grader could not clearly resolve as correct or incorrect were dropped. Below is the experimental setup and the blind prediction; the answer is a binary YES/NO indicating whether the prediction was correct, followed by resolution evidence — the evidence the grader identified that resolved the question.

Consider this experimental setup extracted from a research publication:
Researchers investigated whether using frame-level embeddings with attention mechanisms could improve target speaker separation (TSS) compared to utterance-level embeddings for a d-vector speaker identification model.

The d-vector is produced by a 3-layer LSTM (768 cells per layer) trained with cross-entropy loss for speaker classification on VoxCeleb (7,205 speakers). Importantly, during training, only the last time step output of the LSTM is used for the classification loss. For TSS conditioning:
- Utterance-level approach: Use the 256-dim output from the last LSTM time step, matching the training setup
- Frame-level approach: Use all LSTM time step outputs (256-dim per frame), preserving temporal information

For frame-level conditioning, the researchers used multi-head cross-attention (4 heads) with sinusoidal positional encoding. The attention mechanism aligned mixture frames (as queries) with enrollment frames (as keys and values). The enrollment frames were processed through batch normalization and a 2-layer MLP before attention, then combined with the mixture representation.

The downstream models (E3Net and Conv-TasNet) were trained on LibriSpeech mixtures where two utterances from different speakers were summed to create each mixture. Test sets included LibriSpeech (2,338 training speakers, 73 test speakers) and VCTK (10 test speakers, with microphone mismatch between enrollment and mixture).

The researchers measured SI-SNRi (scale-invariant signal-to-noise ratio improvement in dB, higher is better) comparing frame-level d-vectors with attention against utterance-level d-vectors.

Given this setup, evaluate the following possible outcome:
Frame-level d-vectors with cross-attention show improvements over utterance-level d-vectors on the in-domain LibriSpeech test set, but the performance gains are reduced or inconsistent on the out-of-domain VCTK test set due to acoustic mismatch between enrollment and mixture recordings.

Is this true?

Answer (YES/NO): NO